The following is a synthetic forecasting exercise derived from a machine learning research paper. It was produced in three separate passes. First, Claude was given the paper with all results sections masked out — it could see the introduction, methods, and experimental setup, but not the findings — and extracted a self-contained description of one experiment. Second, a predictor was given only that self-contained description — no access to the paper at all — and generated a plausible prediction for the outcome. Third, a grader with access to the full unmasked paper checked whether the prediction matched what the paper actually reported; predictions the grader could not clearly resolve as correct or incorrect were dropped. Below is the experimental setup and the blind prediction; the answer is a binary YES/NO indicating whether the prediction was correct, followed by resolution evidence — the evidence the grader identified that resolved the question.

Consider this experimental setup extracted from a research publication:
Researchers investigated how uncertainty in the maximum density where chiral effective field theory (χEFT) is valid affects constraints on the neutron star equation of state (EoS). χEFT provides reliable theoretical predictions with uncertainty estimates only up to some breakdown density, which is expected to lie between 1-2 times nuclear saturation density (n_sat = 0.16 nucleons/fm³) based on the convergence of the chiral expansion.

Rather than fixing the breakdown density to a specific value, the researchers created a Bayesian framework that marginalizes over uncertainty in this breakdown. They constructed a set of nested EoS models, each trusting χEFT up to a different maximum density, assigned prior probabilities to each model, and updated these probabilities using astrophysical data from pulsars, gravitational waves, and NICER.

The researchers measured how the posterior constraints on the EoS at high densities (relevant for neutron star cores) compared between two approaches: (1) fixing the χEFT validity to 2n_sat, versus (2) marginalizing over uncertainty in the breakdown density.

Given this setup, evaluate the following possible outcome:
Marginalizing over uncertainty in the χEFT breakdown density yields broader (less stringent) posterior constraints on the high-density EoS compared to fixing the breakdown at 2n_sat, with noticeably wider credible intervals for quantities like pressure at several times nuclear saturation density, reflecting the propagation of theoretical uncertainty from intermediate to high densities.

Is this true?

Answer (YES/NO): NO